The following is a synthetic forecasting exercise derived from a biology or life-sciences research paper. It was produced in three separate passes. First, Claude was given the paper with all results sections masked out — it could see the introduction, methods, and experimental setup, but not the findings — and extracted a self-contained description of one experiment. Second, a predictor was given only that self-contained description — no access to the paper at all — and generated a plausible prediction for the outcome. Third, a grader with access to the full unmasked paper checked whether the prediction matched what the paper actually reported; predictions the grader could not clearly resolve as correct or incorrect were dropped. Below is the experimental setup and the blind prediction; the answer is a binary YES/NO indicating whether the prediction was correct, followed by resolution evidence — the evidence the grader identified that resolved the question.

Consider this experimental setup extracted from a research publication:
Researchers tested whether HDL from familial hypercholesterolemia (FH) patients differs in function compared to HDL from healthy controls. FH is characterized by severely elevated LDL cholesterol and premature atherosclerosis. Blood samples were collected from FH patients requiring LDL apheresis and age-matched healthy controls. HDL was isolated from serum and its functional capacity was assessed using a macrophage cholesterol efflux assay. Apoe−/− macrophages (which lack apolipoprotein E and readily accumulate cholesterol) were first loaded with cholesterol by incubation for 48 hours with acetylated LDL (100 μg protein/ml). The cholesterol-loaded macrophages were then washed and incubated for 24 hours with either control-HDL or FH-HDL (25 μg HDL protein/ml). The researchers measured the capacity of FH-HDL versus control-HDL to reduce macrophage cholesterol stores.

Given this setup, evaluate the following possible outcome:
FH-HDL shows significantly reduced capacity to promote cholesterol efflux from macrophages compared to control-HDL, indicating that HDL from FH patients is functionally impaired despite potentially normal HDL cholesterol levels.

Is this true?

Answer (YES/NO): YES